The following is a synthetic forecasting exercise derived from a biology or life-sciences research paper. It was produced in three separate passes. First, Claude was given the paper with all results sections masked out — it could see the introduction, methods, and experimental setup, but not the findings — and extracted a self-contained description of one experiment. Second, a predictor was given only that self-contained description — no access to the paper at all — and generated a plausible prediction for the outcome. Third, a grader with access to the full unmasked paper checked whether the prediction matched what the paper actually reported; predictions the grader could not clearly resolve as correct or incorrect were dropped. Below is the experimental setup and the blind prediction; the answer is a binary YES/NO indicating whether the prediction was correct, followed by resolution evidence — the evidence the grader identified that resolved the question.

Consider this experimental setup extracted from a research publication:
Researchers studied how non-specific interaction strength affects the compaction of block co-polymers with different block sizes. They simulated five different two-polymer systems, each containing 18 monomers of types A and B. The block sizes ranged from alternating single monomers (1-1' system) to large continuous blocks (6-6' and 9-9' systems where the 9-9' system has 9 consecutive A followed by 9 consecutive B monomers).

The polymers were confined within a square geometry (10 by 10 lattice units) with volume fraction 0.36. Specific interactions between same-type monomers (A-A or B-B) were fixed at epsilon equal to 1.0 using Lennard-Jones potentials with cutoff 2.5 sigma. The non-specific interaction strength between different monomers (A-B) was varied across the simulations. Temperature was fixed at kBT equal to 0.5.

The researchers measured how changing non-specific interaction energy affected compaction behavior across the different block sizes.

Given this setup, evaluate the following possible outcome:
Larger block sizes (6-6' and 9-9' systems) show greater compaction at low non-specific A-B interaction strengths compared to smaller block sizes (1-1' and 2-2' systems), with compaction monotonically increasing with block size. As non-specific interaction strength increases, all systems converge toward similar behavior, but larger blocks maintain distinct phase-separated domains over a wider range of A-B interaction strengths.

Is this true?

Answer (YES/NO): NO